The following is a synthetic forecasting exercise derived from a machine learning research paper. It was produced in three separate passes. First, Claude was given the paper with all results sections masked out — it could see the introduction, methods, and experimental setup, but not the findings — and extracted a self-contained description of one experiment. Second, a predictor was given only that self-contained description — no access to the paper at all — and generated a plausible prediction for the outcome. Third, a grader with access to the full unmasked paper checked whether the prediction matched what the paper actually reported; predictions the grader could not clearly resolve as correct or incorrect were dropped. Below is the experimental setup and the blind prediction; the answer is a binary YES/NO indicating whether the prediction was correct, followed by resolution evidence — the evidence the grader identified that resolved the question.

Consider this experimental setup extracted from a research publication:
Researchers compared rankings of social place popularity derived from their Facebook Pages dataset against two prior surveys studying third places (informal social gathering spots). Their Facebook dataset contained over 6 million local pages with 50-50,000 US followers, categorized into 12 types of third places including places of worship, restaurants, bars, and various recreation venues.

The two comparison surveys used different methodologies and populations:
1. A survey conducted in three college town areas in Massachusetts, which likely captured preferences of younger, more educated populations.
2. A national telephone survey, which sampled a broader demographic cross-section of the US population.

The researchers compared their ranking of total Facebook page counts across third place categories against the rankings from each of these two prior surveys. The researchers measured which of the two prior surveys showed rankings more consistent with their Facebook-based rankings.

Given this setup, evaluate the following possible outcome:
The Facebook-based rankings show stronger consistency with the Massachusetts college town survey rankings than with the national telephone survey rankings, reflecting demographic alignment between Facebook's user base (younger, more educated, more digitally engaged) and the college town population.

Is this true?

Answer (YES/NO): YES